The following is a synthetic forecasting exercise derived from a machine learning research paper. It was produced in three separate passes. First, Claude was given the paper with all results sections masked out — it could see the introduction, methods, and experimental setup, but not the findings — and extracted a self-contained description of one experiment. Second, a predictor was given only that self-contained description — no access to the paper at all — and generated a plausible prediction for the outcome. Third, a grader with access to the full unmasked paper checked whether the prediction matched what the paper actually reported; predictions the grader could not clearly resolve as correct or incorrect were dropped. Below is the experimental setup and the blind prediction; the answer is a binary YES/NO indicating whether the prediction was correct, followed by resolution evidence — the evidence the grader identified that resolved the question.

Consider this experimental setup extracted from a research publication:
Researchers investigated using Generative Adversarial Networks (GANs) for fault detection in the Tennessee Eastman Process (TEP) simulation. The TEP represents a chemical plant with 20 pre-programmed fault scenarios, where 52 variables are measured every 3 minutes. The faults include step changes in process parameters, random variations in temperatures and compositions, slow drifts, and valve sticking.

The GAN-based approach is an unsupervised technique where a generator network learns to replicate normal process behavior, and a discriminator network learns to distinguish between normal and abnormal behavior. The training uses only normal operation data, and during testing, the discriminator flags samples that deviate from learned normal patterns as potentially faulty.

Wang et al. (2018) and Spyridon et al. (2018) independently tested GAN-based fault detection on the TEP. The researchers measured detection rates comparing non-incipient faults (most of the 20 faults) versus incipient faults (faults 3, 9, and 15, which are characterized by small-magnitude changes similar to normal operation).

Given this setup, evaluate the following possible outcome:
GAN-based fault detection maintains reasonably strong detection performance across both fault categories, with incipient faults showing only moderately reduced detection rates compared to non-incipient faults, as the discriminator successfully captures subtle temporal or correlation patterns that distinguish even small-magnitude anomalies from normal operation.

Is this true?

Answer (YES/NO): NO